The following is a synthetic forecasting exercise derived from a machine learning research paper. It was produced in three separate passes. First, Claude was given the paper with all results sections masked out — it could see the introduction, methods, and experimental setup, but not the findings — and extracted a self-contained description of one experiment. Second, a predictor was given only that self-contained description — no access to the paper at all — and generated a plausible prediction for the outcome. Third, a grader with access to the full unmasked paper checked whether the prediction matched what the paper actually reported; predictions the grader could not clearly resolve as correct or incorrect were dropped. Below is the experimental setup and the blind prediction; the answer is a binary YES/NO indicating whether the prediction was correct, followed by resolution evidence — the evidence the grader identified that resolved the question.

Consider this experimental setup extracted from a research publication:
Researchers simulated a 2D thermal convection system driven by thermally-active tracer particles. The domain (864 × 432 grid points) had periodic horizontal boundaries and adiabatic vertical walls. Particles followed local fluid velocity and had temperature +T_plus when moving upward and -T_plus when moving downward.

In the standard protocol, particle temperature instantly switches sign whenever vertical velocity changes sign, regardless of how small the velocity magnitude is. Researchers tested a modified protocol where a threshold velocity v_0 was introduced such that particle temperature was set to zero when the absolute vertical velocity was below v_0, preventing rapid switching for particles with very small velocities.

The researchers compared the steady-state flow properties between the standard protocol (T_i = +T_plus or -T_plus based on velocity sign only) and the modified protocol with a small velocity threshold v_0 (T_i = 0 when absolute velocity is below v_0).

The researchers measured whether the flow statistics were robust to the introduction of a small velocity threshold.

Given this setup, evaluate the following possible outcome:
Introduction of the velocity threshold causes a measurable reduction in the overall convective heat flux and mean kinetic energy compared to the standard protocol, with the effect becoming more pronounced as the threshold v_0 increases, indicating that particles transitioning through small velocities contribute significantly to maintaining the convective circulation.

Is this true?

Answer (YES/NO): NO